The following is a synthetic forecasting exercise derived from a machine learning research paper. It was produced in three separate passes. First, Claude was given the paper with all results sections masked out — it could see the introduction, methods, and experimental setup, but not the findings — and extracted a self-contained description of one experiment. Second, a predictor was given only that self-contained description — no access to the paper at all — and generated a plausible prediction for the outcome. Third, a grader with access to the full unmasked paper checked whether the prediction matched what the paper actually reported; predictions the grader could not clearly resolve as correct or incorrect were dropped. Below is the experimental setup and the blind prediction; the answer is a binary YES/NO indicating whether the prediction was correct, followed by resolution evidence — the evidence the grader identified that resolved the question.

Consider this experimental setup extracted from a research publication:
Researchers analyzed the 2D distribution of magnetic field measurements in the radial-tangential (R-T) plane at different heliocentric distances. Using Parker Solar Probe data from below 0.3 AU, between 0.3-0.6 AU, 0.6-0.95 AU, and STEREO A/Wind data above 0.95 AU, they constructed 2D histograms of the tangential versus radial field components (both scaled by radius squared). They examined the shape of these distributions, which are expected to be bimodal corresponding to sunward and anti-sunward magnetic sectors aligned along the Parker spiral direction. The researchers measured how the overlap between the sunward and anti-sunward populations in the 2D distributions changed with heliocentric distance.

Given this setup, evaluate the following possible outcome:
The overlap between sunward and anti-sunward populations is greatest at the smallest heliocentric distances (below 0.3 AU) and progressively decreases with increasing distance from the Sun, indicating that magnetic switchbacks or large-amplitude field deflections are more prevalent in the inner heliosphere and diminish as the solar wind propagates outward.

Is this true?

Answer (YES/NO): NO